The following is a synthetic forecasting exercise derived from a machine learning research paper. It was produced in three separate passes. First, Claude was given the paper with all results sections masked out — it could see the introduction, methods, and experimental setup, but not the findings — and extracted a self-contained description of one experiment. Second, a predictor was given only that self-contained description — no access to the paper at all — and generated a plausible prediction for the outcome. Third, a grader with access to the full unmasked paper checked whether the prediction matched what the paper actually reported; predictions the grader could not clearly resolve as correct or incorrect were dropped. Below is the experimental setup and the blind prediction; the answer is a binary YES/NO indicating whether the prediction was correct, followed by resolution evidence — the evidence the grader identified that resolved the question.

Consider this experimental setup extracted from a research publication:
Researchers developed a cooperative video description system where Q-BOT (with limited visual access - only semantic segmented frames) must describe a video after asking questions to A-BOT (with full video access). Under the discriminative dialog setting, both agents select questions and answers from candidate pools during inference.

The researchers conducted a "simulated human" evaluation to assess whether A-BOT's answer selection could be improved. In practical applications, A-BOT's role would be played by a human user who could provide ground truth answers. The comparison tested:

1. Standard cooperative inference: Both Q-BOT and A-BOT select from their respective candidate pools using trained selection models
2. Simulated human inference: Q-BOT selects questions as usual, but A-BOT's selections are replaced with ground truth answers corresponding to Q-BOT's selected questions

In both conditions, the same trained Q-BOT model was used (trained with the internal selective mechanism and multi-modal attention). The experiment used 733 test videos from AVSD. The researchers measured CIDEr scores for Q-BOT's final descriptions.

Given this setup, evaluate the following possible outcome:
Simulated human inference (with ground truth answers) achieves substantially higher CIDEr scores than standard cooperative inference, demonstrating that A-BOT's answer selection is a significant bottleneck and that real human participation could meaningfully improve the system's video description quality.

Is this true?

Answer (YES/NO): NO